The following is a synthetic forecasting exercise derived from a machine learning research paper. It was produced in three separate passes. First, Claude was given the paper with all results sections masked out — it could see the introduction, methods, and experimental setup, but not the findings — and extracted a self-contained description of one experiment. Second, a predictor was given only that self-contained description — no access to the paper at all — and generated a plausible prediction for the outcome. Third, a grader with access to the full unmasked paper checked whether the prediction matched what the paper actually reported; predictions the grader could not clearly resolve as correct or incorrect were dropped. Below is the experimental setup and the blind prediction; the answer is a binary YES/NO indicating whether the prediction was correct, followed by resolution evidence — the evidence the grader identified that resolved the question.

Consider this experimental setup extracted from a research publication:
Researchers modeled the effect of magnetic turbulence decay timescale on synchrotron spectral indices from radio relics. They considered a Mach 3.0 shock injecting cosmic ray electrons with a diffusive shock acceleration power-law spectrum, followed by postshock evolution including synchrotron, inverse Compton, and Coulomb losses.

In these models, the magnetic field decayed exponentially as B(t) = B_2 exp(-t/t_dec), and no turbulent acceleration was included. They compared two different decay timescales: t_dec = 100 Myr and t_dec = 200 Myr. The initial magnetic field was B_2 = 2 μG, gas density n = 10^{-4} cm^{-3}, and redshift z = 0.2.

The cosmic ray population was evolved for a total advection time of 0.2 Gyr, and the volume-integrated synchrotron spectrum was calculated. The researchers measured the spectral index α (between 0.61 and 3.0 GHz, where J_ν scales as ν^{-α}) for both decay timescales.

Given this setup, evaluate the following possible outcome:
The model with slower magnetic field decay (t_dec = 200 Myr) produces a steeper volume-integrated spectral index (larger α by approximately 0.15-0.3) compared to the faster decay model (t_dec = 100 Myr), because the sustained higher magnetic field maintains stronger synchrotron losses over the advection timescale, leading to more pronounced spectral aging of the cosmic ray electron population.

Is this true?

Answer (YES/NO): NO